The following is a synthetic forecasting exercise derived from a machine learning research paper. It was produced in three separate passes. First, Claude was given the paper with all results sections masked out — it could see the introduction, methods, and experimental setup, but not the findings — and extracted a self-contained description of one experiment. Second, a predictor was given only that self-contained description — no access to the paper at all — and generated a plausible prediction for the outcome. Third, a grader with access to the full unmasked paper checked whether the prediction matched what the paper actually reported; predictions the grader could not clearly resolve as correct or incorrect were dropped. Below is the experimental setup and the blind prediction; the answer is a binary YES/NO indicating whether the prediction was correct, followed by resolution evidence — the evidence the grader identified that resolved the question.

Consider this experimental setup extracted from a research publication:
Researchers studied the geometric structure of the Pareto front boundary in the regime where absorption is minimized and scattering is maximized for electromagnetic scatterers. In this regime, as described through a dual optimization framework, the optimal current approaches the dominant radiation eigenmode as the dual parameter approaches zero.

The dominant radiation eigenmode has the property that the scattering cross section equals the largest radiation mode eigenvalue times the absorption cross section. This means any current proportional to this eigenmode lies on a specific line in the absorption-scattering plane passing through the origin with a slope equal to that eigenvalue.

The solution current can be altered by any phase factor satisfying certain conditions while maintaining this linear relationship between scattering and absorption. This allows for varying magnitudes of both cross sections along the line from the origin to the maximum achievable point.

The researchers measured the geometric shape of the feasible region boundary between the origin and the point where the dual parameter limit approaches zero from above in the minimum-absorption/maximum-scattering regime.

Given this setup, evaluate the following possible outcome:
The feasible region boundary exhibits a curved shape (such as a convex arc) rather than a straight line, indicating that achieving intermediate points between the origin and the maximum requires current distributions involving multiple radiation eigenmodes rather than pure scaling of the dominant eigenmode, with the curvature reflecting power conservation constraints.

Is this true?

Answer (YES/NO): NO